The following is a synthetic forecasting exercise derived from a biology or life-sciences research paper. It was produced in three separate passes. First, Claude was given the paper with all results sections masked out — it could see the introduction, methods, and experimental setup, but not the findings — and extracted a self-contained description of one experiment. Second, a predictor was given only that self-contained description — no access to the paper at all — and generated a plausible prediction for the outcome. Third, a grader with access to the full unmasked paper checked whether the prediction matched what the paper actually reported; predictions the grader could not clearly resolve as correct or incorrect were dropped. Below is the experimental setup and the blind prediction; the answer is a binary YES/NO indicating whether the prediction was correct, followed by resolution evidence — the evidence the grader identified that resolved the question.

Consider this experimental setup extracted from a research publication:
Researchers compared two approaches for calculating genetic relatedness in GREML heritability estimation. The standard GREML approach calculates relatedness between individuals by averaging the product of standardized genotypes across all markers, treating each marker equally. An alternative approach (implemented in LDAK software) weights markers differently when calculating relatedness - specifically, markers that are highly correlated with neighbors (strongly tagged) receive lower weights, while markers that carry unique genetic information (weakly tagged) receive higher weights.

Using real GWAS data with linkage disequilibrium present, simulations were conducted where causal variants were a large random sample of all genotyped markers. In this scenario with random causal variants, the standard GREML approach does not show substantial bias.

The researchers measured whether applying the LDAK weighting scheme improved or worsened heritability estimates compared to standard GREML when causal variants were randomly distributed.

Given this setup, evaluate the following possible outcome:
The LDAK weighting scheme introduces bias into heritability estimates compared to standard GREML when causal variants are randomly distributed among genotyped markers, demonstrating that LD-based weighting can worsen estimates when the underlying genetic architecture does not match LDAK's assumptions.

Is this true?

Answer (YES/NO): YES